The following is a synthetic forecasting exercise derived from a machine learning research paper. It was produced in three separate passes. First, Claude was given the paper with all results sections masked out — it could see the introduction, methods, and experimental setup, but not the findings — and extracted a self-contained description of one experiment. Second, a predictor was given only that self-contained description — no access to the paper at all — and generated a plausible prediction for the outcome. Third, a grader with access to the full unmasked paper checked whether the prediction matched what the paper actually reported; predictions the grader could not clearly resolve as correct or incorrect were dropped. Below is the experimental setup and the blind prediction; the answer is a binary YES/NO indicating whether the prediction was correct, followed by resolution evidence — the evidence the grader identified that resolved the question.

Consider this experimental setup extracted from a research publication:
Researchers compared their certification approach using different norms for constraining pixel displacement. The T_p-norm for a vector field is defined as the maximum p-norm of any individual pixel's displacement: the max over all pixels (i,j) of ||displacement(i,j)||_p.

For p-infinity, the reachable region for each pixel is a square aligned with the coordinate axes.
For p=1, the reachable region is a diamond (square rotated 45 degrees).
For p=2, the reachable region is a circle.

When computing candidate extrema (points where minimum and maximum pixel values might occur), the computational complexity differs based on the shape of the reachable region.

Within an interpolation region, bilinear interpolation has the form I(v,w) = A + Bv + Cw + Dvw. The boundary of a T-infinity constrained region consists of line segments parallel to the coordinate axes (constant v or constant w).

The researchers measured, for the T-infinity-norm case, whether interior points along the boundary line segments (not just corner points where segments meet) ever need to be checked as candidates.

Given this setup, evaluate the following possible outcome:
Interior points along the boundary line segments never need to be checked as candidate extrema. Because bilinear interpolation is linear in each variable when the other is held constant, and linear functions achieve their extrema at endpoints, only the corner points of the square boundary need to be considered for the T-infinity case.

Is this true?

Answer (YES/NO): YES